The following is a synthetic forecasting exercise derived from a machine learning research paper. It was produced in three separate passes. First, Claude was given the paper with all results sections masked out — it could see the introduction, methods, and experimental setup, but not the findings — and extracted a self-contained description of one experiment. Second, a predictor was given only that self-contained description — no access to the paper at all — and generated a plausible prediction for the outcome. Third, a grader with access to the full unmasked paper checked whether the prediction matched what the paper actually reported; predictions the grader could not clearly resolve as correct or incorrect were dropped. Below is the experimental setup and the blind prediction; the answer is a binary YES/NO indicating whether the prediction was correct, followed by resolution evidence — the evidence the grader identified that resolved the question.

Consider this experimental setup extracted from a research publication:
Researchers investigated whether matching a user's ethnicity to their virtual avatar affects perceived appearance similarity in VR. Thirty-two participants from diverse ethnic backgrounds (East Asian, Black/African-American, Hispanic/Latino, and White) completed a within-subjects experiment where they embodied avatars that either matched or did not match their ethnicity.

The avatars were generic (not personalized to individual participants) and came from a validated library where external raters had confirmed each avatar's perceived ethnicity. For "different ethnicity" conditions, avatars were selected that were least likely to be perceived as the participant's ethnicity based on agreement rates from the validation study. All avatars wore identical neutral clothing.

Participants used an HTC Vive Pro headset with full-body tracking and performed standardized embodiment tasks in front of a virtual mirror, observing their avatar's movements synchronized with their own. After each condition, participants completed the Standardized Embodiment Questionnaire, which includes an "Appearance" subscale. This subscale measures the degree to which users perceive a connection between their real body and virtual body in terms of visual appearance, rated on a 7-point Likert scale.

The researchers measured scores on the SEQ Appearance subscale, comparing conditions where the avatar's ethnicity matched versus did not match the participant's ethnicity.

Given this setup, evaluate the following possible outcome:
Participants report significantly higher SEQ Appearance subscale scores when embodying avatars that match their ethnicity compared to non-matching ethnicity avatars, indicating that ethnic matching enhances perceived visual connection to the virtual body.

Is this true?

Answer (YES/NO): YES